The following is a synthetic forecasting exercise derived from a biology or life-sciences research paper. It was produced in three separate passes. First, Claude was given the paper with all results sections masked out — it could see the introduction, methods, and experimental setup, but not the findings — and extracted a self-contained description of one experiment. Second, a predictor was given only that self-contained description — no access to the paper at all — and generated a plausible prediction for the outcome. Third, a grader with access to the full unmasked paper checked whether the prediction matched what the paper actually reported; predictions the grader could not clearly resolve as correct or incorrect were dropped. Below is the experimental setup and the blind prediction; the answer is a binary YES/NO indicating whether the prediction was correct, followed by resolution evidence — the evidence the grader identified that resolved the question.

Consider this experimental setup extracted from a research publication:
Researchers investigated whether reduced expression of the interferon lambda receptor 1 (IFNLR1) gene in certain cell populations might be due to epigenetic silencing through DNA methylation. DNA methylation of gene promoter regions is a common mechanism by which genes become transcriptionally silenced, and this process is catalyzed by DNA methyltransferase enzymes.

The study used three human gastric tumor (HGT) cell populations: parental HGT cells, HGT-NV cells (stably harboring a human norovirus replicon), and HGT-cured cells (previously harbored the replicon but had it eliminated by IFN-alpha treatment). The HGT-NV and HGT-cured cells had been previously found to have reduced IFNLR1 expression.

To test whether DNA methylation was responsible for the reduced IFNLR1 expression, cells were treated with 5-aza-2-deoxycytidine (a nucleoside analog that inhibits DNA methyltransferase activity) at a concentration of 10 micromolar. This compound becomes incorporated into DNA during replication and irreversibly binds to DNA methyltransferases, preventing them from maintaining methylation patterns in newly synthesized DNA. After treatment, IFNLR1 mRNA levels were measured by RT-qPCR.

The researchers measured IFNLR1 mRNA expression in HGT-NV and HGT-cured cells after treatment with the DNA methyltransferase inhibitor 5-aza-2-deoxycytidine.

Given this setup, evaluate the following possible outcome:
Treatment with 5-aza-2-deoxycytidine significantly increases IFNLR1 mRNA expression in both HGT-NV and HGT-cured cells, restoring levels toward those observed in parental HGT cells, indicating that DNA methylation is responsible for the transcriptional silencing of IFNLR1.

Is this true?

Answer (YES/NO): YES